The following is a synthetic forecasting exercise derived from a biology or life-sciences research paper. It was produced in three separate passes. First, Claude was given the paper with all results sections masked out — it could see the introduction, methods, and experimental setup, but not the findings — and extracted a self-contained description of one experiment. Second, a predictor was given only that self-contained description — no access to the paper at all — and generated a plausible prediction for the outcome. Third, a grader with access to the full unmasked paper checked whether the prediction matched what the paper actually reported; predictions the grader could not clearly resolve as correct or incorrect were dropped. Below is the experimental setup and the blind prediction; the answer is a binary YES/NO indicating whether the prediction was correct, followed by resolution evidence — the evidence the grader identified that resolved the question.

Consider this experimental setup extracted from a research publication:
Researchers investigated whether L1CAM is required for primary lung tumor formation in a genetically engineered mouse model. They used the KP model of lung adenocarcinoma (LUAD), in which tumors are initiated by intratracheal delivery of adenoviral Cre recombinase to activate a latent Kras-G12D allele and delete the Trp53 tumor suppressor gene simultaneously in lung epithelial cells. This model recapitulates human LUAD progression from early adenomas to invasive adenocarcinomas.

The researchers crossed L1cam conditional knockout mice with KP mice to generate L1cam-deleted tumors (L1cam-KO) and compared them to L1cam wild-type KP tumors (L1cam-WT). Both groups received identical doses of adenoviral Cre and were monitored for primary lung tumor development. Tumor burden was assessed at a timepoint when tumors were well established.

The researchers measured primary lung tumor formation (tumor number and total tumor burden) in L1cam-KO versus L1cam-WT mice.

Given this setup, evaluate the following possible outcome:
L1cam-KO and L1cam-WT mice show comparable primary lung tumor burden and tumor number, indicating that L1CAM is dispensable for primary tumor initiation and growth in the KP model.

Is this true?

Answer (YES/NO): YES